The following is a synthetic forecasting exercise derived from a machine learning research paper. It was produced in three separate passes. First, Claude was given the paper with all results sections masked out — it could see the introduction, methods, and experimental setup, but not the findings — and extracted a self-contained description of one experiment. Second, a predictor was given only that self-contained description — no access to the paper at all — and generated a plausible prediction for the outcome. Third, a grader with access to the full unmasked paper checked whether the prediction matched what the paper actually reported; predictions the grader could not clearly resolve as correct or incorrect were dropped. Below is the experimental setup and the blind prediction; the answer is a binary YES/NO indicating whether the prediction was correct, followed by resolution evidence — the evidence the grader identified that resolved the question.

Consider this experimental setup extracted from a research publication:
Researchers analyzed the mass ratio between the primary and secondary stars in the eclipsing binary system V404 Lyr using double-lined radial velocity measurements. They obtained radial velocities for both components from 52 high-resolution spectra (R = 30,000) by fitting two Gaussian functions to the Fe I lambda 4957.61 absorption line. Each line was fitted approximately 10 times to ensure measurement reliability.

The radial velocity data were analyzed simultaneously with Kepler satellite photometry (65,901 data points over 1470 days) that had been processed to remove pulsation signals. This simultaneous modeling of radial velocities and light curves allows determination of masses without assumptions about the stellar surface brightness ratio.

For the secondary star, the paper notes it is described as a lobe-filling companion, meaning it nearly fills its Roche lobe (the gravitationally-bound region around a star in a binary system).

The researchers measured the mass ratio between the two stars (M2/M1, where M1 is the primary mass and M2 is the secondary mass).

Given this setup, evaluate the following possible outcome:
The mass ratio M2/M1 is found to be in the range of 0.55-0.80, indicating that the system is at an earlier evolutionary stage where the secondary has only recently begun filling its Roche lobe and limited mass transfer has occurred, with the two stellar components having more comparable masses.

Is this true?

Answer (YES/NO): YES